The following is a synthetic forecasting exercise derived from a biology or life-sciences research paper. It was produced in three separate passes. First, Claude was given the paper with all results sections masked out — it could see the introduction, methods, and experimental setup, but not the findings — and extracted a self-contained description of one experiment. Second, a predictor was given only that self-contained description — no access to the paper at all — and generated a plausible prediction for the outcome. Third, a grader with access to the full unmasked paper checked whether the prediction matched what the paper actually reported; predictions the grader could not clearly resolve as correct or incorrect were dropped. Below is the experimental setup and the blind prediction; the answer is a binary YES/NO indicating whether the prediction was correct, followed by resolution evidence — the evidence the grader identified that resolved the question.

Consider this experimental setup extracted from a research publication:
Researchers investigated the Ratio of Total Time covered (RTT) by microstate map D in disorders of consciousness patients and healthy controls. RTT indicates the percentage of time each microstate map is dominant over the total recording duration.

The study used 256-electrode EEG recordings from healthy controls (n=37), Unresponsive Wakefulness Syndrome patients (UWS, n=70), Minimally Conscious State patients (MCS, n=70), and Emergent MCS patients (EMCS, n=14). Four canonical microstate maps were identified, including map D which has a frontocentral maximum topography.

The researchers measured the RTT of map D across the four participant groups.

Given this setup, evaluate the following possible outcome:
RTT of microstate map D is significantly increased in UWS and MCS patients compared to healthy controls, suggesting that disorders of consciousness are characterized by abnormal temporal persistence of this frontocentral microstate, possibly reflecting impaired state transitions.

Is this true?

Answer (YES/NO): NO